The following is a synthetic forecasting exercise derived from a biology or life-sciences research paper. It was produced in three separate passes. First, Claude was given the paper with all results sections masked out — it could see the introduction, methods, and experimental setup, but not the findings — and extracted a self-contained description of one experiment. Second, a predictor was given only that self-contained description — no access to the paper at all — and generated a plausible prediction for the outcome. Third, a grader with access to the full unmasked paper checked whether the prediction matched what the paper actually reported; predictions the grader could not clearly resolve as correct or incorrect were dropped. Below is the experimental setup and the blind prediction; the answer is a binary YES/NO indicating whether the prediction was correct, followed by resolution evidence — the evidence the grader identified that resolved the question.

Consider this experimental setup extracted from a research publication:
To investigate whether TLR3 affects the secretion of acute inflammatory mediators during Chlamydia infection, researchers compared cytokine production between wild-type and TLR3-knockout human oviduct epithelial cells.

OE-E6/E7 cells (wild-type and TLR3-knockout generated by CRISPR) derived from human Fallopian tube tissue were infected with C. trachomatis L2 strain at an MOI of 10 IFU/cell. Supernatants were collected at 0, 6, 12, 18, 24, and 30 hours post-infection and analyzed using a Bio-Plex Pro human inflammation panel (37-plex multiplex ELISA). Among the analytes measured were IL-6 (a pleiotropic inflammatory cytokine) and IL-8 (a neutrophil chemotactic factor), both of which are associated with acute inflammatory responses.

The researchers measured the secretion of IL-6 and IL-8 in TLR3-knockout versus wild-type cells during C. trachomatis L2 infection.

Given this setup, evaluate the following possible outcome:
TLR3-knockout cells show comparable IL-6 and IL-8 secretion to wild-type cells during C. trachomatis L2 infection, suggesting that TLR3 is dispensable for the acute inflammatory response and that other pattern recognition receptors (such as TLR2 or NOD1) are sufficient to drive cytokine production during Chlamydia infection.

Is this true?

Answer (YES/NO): NO